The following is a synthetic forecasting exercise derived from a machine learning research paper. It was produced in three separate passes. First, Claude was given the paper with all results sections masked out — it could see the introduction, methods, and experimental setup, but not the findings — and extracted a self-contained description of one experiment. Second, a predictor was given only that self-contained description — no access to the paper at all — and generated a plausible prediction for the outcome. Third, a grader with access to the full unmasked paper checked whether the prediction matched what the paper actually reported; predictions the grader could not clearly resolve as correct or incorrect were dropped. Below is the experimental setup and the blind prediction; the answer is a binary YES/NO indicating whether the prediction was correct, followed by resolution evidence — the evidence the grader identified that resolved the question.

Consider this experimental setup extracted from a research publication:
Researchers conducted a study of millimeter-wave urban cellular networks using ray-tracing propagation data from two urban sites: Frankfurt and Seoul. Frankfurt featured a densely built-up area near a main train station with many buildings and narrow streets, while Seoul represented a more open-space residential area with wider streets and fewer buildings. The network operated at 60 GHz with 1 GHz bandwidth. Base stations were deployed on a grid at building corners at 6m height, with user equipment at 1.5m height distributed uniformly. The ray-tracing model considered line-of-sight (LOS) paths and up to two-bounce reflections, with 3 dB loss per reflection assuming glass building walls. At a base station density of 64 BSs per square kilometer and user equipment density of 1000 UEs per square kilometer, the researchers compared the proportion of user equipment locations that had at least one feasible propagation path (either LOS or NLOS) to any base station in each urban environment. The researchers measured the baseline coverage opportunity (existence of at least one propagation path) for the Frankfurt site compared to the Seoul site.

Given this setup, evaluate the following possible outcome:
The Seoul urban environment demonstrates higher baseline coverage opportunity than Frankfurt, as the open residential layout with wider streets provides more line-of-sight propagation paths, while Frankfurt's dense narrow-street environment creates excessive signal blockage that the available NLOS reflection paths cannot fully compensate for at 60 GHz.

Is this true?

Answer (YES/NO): YES